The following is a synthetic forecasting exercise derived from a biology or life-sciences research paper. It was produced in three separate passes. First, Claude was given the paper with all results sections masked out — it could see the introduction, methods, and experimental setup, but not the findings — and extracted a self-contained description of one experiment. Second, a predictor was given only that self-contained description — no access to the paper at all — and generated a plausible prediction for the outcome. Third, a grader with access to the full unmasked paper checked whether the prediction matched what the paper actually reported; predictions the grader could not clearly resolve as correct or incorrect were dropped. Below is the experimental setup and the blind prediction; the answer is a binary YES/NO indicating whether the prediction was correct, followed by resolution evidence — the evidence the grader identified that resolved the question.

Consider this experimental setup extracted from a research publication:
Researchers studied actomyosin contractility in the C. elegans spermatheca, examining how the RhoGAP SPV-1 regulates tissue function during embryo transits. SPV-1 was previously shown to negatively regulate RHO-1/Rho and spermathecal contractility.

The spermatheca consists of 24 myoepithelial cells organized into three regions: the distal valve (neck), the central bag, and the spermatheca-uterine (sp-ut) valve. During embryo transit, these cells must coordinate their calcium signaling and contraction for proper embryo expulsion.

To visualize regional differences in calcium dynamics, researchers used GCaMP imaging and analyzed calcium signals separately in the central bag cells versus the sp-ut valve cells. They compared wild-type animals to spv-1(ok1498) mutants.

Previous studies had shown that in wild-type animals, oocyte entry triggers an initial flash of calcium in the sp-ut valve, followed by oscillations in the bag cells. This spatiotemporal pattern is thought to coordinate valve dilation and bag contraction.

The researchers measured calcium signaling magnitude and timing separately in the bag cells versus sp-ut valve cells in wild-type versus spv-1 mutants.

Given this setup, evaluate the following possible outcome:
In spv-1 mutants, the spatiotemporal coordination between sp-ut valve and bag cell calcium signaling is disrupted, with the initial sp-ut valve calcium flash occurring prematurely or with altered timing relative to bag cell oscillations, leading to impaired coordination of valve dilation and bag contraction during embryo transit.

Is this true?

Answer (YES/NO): NO